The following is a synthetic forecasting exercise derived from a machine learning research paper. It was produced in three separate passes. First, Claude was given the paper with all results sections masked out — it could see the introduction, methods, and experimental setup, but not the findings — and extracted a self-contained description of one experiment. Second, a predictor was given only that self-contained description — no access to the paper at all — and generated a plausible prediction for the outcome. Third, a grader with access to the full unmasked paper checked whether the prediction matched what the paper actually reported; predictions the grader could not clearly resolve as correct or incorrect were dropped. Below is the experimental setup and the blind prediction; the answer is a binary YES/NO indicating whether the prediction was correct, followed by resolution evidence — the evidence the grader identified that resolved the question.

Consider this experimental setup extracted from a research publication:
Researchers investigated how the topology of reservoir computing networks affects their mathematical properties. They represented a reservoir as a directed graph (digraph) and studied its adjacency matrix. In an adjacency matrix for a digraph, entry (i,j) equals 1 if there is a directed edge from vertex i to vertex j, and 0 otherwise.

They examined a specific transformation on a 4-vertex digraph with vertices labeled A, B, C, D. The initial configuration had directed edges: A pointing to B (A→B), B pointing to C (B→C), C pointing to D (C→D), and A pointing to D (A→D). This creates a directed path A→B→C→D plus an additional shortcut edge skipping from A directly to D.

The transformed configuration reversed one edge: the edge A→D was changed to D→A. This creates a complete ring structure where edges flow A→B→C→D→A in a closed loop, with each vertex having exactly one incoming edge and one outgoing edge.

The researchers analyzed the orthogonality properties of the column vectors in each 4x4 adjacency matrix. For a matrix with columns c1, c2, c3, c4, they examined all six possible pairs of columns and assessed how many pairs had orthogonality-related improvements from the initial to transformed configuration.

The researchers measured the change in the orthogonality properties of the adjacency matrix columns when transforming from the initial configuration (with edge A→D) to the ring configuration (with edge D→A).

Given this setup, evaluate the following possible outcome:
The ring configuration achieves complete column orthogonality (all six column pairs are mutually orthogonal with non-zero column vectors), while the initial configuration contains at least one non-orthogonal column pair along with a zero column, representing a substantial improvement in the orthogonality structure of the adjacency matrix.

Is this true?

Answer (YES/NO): YES